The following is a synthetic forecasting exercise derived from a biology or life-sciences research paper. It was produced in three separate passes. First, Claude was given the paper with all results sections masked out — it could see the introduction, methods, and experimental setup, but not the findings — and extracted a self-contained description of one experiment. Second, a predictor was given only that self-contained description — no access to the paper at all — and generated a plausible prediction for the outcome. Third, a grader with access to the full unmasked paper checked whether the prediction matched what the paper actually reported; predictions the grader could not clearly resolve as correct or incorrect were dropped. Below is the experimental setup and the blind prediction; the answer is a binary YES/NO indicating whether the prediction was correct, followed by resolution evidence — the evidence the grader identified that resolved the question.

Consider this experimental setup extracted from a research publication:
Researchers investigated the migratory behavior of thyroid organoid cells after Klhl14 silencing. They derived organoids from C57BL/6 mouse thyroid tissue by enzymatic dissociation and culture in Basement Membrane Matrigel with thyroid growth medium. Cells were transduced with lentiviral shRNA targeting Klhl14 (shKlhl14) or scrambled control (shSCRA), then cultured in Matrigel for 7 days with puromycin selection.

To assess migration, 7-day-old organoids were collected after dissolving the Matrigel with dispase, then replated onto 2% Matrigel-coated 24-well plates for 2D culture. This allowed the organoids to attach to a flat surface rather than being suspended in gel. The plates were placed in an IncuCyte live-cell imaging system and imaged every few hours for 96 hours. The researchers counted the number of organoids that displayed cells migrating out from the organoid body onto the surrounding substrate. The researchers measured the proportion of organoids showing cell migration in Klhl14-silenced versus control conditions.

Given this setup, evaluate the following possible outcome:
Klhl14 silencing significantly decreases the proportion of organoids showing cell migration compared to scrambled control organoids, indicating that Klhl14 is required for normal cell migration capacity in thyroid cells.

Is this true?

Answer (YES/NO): NO